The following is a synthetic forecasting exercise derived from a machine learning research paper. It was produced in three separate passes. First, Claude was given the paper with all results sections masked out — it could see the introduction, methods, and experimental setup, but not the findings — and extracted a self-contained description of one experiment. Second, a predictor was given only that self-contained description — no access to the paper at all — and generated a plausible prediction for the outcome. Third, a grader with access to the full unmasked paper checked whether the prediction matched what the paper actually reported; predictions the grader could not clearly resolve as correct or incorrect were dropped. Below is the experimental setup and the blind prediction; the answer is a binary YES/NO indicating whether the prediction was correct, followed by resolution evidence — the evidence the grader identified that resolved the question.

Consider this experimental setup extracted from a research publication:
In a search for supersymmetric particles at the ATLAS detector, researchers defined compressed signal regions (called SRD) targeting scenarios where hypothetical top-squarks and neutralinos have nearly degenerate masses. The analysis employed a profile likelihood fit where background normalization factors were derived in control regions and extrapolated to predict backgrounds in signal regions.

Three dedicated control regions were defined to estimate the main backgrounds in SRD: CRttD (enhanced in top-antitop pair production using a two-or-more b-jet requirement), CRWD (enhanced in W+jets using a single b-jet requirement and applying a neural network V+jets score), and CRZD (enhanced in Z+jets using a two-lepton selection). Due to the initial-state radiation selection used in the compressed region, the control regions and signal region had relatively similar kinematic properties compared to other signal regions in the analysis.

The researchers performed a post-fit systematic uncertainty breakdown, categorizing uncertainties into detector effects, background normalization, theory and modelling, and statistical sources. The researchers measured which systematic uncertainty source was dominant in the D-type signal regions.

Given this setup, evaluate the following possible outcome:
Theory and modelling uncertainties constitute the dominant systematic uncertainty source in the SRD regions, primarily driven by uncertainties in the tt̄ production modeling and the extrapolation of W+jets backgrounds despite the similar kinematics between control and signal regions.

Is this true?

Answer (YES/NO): NO